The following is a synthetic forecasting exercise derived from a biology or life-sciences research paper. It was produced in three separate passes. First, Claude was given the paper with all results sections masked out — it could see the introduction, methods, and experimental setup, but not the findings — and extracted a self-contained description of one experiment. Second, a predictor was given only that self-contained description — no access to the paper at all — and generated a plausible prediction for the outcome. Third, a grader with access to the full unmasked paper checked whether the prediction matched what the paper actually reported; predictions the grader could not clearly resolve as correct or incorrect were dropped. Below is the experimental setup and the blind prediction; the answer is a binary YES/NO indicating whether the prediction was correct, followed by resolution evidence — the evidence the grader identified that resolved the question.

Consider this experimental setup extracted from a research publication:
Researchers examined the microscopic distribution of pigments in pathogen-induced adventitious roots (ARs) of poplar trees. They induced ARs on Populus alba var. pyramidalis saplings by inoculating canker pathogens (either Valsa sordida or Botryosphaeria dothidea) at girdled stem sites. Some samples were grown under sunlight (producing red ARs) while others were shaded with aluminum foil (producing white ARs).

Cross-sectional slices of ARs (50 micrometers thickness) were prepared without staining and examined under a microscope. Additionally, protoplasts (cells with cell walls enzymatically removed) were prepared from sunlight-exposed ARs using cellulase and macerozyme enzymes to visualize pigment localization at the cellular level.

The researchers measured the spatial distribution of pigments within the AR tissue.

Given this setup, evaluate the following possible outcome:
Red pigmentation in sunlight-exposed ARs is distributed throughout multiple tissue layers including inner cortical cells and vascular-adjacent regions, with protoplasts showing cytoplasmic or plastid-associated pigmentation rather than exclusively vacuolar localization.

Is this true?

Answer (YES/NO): NO